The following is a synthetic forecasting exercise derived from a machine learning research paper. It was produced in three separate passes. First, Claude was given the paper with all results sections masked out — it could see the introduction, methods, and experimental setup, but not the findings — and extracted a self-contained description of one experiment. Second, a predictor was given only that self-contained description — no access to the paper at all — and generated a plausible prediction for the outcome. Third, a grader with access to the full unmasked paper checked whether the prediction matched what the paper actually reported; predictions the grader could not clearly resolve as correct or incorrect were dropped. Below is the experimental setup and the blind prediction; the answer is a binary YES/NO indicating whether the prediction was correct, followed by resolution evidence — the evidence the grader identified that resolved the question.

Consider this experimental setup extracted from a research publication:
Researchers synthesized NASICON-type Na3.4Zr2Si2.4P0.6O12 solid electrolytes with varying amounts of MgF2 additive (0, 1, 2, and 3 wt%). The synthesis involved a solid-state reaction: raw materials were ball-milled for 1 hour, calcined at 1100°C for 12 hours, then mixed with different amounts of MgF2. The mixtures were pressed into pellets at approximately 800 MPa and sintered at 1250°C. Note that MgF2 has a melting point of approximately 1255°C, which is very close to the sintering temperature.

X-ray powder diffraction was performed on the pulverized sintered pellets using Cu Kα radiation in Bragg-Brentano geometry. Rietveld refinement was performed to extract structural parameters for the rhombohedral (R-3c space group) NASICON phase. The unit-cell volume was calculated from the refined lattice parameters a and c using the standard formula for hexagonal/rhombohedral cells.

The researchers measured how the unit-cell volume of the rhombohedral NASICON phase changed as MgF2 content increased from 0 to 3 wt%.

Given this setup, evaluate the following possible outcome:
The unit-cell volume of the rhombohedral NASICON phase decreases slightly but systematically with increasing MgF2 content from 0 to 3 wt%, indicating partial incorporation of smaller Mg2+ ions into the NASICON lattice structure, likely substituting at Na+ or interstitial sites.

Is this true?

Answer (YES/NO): NO